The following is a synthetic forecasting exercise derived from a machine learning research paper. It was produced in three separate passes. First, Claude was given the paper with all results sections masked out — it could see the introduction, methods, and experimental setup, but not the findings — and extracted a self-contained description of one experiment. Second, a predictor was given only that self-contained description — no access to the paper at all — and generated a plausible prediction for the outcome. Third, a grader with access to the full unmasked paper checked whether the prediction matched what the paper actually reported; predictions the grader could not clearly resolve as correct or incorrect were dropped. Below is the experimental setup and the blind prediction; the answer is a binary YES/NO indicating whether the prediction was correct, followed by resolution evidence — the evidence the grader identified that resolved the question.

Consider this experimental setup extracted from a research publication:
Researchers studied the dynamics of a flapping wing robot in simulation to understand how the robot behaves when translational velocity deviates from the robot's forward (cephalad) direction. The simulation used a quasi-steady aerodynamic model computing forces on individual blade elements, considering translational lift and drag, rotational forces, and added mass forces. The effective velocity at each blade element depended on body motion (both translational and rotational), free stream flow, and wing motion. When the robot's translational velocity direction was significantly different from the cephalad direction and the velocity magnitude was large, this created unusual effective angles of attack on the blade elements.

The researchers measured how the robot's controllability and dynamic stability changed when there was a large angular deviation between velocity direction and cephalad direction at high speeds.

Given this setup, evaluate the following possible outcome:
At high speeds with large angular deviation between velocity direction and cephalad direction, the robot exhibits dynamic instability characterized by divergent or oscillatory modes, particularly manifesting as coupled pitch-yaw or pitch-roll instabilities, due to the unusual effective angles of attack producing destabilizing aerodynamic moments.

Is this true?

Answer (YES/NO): NO